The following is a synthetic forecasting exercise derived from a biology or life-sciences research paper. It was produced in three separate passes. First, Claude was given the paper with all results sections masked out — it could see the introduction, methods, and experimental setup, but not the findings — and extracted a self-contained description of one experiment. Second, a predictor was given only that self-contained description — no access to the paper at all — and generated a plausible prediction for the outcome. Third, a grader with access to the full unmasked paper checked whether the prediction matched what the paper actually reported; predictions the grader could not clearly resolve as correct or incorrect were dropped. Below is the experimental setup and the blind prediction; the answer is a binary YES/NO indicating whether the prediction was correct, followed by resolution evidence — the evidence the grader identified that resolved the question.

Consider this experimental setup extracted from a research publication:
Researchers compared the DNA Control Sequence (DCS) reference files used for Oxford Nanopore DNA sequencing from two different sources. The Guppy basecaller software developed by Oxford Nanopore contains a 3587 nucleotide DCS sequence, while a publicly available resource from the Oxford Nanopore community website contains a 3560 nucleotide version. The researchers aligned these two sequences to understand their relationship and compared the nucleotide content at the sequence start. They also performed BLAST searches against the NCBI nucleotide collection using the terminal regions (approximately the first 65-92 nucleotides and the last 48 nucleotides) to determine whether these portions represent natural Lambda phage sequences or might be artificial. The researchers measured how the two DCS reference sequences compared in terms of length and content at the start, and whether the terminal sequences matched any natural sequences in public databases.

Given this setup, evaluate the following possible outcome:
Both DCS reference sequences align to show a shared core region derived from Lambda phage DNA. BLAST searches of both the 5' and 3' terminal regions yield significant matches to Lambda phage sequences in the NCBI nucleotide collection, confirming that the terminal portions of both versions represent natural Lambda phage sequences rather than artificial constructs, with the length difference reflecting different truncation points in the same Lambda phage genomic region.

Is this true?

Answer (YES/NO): NO